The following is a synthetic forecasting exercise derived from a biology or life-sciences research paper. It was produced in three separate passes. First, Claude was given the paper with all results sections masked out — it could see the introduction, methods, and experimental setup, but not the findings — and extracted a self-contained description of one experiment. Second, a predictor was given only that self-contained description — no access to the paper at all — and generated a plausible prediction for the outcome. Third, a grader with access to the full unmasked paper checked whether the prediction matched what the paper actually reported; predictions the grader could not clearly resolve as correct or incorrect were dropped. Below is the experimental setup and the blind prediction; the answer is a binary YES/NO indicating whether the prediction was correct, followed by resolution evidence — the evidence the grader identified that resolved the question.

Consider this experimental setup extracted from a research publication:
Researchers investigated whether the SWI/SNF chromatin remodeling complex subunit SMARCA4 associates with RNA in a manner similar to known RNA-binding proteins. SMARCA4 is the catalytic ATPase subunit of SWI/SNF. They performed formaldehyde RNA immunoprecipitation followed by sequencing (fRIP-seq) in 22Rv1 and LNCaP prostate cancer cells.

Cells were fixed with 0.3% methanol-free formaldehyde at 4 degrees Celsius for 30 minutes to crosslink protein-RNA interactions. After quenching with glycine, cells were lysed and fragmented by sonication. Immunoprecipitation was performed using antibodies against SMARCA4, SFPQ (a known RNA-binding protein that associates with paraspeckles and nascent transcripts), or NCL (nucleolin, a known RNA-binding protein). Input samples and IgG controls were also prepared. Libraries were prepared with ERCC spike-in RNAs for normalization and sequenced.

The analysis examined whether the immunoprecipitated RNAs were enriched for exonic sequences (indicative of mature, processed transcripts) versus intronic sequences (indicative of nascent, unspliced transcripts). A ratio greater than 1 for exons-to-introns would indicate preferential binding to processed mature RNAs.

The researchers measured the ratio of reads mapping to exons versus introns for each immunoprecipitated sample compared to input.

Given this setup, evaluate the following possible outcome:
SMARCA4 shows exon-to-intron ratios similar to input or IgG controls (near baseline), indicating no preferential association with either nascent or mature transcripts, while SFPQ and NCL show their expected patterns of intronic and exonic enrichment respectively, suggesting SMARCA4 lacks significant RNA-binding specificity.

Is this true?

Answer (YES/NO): NO